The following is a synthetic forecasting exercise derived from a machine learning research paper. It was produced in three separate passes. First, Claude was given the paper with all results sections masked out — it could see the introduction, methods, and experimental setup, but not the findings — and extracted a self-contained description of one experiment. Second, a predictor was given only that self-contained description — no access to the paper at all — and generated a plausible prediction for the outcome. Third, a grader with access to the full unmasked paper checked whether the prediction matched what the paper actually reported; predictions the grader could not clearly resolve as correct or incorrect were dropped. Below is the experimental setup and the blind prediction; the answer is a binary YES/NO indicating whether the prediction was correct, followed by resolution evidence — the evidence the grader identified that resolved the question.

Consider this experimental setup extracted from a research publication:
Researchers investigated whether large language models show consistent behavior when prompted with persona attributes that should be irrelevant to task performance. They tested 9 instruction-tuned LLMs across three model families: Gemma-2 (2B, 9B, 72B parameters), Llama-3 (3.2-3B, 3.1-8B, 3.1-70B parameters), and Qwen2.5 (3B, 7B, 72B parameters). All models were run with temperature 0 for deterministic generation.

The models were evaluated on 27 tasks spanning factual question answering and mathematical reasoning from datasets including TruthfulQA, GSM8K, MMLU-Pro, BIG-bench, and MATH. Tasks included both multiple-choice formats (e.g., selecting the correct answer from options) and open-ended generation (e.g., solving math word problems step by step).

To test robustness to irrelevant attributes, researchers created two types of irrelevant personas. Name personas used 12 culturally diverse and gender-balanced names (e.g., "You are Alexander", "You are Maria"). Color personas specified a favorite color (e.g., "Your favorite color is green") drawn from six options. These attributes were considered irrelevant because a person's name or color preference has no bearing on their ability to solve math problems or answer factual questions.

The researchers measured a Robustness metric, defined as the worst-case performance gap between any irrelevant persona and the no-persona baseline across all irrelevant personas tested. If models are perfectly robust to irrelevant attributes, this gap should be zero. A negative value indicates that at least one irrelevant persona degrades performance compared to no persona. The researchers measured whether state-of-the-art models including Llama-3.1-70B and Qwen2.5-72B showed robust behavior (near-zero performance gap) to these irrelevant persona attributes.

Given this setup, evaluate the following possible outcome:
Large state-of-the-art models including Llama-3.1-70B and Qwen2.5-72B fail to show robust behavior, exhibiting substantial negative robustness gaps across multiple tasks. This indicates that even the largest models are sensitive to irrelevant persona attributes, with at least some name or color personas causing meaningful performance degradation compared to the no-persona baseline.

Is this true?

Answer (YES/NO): YES